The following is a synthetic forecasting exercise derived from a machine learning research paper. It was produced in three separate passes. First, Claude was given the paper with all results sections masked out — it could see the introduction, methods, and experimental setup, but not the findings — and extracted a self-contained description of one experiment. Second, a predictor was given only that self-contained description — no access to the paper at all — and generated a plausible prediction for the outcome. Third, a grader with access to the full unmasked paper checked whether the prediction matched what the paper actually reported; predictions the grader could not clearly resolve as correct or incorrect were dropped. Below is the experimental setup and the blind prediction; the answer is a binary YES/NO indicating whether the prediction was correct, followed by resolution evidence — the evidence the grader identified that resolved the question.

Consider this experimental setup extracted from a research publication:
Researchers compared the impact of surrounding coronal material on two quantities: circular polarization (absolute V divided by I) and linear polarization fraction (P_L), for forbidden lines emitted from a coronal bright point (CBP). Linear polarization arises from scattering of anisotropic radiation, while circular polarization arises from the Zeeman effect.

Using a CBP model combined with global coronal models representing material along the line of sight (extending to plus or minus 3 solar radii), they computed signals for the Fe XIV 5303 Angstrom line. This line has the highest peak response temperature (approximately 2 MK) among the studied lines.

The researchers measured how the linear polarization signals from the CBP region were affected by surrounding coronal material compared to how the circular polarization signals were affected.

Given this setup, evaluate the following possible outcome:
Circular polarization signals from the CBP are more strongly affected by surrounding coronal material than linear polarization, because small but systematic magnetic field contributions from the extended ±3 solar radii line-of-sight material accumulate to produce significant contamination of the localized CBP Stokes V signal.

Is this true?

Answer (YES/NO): NO